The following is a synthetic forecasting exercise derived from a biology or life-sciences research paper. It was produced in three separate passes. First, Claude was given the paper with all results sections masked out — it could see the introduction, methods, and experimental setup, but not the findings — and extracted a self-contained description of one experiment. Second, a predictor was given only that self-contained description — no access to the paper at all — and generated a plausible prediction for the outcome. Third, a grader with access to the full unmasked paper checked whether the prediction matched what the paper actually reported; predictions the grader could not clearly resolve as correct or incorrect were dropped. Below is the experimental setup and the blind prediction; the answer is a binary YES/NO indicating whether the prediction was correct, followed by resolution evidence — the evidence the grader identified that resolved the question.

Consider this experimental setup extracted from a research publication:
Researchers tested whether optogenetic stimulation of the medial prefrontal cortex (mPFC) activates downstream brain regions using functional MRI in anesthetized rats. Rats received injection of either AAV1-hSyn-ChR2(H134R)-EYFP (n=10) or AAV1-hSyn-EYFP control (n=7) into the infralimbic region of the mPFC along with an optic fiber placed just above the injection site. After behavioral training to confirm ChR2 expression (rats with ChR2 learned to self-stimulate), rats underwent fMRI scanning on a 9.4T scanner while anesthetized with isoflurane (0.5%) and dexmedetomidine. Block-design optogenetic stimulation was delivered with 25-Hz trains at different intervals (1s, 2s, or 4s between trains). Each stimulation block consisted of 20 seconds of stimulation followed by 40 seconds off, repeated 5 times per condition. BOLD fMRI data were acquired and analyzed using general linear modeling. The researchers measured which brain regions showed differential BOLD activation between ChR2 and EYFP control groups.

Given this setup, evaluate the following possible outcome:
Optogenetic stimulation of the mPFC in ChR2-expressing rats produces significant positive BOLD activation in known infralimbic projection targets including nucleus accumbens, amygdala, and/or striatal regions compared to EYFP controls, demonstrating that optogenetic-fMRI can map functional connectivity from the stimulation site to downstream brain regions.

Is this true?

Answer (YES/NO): YES